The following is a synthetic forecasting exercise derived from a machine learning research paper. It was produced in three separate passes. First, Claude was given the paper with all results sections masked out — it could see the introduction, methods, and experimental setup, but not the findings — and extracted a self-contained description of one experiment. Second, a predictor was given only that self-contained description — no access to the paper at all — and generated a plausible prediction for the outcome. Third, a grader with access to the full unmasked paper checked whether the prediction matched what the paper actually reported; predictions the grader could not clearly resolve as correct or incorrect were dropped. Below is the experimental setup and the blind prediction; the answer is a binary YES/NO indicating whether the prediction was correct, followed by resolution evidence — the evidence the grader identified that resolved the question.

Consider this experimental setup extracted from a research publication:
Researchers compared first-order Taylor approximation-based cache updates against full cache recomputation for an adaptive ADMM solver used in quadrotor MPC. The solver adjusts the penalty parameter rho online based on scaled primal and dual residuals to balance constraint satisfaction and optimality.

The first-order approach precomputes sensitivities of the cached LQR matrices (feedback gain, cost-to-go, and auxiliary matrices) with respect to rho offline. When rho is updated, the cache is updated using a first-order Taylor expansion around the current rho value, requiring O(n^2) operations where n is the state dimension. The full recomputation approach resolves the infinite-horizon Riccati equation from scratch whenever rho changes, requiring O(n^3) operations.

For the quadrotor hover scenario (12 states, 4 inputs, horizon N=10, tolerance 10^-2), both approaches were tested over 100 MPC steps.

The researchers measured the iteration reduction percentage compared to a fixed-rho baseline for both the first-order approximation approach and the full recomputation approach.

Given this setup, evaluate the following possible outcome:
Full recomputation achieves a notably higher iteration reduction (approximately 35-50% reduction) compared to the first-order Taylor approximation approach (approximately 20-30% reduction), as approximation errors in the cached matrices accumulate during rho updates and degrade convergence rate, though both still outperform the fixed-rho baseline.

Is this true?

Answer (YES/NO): NO